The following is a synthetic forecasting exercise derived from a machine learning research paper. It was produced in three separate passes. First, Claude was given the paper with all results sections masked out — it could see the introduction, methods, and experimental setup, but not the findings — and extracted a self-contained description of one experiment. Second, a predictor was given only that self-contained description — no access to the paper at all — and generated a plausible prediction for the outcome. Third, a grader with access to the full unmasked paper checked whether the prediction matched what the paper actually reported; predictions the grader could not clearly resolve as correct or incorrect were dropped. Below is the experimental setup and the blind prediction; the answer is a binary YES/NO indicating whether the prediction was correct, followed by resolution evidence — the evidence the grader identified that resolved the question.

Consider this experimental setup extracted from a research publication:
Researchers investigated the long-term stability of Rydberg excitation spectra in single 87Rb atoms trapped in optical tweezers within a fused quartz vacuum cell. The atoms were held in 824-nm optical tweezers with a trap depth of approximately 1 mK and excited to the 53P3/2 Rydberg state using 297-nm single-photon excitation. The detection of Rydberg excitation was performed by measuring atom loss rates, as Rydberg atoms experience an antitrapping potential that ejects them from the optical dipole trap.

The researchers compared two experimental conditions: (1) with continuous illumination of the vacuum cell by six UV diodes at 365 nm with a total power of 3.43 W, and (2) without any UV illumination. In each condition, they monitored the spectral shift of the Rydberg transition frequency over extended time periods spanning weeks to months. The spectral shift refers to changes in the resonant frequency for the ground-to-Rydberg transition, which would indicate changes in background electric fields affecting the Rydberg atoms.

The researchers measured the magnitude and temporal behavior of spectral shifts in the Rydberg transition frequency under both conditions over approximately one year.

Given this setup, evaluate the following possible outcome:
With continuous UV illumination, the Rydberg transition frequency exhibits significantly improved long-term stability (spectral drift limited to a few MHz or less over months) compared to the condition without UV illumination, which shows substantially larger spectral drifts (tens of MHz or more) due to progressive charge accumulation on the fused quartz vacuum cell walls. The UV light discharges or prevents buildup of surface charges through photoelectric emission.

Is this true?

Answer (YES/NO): NO